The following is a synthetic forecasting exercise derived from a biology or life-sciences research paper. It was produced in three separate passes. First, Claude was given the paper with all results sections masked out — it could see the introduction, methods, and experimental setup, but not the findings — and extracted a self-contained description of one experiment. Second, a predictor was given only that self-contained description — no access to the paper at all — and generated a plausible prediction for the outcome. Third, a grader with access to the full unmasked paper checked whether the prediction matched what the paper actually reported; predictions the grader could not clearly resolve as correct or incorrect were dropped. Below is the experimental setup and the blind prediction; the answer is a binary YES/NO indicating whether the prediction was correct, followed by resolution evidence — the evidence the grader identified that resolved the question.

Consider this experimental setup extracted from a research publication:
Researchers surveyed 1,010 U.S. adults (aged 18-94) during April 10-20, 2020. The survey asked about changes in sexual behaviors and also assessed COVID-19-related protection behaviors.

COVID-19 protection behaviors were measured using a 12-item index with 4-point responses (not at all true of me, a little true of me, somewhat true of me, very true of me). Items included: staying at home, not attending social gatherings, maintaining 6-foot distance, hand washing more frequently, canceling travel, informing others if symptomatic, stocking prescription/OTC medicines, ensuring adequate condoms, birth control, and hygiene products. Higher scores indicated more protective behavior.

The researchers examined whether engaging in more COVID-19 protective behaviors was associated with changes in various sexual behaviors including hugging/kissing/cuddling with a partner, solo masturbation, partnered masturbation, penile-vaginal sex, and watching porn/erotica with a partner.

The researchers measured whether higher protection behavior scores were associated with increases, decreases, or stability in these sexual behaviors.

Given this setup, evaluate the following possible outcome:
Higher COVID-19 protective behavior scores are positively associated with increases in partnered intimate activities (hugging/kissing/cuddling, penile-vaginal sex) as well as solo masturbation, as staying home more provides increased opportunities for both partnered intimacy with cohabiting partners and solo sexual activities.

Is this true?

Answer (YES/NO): NO